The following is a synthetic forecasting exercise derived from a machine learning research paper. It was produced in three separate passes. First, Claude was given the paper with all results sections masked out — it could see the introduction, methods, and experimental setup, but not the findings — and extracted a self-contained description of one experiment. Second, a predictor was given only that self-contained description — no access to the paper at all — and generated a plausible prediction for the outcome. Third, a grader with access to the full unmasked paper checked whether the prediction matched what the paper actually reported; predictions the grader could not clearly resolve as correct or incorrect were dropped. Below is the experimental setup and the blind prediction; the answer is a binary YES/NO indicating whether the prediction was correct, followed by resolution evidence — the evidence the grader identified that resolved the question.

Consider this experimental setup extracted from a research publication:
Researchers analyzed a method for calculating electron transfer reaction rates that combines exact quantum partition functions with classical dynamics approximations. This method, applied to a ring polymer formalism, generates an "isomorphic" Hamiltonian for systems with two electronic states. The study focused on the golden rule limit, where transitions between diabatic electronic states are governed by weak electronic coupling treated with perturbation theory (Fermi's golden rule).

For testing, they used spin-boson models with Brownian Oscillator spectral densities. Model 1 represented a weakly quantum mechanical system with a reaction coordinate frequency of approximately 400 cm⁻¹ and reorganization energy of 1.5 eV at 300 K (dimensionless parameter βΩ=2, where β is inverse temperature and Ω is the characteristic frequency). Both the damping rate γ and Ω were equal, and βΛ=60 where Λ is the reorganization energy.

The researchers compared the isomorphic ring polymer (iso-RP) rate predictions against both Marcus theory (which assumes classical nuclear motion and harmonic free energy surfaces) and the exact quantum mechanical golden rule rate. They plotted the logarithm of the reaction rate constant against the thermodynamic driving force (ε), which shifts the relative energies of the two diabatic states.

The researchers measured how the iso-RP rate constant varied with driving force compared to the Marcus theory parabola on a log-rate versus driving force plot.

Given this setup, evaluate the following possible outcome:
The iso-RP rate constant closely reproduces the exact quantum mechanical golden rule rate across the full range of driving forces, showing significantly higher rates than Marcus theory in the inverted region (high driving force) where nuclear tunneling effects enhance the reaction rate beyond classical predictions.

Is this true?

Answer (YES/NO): NO